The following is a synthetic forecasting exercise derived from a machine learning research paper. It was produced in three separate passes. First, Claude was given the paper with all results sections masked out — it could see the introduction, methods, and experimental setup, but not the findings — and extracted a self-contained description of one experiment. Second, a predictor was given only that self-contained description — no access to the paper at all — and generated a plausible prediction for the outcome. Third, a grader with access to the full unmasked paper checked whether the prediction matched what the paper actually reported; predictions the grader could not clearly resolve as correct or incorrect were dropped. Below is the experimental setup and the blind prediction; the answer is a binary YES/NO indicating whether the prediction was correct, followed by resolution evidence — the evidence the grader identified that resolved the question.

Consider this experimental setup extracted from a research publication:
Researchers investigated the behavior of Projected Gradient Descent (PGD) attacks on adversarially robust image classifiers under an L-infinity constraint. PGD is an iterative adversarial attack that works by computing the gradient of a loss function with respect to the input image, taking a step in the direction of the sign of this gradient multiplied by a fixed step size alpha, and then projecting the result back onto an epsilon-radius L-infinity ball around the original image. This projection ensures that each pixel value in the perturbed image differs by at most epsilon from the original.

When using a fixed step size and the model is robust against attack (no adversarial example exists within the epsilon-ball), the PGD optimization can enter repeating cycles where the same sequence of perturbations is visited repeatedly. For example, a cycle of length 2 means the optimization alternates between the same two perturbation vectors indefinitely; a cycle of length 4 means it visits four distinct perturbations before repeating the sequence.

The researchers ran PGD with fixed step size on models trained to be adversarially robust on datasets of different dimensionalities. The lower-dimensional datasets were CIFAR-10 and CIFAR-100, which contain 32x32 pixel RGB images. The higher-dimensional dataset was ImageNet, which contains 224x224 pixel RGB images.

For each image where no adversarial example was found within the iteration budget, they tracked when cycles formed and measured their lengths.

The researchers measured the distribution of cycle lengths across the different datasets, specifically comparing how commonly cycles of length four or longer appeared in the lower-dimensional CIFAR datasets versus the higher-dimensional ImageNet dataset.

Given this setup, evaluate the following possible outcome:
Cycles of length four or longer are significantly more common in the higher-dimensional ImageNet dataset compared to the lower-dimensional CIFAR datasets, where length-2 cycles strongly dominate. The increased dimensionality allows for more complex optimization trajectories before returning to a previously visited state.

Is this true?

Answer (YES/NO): NO